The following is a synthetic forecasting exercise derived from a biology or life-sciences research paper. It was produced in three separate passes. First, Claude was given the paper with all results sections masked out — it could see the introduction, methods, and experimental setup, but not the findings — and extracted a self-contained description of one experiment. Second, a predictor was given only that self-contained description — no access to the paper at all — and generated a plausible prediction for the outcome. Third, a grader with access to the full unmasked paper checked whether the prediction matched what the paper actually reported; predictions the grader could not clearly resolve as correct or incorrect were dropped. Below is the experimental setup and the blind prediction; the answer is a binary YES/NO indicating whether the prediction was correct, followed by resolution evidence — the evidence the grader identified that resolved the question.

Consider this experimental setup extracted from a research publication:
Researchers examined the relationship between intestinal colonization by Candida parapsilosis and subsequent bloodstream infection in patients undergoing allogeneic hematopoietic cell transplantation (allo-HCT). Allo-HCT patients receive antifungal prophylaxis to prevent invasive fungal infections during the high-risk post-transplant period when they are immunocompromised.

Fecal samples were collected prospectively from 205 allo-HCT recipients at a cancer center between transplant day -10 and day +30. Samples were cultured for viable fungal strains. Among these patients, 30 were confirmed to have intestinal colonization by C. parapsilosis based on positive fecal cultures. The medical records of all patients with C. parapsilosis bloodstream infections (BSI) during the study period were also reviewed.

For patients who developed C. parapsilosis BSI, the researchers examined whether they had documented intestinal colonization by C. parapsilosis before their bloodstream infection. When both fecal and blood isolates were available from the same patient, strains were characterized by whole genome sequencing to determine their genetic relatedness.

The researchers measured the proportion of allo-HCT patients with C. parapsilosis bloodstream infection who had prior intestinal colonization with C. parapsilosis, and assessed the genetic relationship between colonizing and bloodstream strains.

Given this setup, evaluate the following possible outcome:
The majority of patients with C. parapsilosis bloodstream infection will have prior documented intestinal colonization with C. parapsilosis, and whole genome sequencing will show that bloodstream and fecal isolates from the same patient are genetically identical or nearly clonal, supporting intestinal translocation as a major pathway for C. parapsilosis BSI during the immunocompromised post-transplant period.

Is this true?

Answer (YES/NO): YES